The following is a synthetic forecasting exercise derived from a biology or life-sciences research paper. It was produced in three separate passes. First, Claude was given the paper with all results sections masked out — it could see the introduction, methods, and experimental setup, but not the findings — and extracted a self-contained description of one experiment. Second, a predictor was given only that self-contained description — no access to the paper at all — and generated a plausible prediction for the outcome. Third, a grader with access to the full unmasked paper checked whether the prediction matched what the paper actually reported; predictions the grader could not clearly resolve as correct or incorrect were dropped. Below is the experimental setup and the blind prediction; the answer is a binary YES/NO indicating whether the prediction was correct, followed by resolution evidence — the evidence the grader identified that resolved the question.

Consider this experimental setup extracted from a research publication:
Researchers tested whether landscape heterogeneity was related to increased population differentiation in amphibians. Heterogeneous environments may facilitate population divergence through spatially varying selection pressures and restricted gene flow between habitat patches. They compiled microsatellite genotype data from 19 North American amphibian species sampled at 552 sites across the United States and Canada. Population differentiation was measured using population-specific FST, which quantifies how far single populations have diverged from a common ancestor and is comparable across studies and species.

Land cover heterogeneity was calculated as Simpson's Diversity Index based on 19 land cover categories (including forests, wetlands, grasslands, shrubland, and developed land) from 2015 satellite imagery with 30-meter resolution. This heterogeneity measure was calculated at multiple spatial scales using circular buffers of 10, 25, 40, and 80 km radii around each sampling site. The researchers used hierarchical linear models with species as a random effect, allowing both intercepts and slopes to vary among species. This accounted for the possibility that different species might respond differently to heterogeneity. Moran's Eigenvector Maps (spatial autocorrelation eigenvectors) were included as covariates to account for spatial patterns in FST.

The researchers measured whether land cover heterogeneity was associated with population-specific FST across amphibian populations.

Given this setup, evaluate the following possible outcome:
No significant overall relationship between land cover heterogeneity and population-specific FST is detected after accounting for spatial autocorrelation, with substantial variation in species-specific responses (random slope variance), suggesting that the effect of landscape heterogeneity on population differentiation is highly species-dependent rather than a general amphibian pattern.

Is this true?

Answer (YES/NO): NO